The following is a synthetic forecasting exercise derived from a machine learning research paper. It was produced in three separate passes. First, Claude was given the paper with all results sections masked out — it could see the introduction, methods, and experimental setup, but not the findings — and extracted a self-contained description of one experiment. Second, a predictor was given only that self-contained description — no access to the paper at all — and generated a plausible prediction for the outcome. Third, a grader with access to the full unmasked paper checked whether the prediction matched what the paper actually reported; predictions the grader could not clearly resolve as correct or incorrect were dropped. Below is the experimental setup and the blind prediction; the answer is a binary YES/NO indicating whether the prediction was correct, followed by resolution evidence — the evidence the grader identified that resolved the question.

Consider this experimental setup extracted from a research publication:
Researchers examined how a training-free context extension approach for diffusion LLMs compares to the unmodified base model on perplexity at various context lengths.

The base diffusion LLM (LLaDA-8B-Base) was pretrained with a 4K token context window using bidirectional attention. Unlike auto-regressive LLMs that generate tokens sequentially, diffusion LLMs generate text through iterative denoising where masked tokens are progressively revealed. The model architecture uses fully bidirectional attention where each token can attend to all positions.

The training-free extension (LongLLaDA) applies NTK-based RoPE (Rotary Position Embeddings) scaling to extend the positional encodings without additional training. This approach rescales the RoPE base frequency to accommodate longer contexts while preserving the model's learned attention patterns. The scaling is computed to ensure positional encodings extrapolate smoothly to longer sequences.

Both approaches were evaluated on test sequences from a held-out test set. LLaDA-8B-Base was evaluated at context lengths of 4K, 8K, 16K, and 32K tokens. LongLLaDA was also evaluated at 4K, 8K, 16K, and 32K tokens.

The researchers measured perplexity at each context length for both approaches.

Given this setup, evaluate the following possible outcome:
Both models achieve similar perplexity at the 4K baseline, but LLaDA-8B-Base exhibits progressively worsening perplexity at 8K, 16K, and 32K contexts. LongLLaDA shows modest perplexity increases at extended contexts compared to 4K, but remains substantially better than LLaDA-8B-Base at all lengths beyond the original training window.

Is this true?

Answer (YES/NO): NO